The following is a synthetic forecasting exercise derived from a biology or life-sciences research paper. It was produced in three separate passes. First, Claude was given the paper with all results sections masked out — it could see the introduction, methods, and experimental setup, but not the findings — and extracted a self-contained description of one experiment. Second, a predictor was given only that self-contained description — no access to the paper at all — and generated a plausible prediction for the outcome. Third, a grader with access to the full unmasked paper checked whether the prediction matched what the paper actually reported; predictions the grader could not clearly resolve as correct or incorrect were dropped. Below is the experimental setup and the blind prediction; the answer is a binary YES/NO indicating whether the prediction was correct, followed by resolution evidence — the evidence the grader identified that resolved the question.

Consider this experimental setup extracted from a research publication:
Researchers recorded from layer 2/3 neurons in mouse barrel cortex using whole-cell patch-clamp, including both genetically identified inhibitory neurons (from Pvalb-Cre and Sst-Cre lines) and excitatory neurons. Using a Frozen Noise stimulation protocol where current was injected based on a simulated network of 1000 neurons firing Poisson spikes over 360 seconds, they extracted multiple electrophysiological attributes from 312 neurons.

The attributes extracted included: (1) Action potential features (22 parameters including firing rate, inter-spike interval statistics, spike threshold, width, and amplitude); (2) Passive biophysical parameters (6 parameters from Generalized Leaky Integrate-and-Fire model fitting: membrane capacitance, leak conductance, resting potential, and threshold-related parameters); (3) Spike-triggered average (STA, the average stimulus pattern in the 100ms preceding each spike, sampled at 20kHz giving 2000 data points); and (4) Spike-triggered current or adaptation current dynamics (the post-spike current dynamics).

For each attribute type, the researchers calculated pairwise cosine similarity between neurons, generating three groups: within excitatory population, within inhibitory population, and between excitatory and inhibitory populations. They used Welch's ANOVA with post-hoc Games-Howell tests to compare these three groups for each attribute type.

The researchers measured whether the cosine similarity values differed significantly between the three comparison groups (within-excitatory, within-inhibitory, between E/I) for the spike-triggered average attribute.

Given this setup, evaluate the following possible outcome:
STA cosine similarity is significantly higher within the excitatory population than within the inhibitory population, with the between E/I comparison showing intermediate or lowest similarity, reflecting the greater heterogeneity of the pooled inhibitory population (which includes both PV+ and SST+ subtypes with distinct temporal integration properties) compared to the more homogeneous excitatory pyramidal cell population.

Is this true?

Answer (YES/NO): YES